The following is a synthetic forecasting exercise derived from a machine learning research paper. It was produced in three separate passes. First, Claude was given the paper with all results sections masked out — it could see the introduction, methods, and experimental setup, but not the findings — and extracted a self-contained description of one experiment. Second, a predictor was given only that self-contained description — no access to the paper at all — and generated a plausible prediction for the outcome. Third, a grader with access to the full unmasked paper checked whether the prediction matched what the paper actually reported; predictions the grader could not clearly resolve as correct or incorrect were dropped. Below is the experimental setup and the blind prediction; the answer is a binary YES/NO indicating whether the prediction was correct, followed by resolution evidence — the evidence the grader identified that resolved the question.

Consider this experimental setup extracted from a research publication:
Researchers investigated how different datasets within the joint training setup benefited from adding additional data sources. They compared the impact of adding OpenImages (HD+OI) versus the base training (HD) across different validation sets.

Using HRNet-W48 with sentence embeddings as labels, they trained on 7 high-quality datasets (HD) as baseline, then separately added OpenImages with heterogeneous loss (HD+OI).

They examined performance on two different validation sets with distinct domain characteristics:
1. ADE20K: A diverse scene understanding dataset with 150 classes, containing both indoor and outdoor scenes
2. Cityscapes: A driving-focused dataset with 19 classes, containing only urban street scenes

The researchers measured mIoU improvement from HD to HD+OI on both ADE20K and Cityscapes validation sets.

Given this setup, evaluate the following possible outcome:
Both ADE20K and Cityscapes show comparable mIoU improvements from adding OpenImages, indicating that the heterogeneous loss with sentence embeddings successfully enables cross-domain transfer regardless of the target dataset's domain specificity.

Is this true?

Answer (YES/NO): NO